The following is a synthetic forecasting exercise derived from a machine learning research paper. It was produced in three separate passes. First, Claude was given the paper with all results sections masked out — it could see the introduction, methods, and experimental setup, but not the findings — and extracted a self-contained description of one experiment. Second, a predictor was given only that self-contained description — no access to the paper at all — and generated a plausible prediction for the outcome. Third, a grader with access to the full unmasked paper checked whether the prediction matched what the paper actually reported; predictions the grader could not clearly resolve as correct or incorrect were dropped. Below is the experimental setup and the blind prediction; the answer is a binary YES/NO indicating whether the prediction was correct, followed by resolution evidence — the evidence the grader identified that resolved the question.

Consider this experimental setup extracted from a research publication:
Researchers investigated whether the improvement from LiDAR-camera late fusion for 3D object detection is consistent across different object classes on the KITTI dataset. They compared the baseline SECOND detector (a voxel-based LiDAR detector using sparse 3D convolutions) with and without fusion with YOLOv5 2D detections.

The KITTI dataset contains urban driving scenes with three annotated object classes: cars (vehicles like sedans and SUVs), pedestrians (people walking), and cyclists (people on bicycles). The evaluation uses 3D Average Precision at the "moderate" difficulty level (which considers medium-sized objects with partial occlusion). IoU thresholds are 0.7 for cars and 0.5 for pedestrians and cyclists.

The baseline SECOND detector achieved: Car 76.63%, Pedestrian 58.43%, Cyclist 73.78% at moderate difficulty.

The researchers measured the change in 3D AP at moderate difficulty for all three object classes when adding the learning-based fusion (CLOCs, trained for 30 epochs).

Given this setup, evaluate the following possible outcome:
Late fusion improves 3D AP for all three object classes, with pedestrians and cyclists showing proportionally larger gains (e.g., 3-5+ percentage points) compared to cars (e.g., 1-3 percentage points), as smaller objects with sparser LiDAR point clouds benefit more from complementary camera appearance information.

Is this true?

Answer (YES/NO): NO